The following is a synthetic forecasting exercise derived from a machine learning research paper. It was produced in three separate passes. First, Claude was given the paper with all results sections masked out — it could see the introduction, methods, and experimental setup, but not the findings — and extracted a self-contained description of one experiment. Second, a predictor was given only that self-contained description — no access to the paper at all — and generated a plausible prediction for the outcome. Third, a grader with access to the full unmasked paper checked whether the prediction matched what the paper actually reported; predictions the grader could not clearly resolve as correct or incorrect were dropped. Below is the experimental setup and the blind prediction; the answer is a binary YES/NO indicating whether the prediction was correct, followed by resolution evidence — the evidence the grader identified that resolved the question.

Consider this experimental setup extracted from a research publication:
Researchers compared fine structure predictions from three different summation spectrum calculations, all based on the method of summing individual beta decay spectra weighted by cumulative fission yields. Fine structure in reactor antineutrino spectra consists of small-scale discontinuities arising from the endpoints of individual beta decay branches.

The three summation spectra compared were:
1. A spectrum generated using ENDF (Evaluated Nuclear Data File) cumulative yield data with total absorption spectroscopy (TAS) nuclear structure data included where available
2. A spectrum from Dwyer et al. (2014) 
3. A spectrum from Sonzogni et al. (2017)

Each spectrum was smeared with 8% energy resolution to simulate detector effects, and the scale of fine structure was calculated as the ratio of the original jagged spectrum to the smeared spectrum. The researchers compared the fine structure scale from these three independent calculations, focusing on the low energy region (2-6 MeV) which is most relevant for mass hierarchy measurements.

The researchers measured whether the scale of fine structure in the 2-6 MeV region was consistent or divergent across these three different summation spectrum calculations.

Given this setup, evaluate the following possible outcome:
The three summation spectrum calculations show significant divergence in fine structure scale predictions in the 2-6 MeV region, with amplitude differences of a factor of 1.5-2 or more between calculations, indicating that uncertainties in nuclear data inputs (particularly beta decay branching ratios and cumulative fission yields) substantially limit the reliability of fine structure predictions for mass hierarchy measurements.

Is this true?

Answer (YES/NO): NO